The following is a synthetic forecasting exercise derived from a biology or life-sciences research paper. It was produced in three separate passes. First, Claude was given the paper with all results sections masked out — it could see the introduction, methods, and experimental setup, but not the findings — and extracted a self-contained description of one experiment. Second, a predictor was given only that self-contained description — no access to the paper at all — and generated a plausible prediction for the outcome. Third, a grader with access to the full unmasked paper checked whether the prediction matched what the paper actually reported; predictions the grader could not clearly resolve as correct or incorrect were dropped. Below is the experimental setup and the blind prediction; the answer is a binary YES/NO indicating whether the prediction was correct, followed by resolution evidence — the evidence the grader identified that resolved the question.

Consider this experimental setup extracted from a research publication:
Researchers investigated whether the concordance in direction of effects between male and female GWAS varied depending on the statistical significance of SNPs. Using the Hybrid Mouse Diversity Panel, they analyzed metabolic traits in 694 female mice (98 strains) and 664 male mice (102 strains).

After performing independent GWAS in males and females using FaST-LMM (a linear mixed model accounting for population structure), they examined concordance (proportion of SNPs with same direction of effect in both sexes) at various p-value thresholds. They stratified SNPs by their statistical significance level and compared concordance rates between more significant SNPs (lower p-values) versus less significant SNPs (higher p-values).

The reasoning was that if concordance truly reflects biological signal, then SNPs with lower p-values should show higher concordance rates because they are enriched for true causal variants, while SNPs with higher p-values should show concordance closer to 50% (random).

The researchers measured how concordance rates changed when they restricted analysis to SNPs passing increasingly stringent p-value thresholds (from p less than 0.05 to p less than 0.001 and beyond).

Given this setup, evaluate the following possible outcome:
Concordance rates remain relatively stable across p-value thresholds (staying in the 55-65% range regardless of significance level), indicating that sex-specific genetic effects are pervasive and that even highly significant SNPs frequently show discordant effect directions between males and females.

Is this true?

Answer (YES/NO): NO